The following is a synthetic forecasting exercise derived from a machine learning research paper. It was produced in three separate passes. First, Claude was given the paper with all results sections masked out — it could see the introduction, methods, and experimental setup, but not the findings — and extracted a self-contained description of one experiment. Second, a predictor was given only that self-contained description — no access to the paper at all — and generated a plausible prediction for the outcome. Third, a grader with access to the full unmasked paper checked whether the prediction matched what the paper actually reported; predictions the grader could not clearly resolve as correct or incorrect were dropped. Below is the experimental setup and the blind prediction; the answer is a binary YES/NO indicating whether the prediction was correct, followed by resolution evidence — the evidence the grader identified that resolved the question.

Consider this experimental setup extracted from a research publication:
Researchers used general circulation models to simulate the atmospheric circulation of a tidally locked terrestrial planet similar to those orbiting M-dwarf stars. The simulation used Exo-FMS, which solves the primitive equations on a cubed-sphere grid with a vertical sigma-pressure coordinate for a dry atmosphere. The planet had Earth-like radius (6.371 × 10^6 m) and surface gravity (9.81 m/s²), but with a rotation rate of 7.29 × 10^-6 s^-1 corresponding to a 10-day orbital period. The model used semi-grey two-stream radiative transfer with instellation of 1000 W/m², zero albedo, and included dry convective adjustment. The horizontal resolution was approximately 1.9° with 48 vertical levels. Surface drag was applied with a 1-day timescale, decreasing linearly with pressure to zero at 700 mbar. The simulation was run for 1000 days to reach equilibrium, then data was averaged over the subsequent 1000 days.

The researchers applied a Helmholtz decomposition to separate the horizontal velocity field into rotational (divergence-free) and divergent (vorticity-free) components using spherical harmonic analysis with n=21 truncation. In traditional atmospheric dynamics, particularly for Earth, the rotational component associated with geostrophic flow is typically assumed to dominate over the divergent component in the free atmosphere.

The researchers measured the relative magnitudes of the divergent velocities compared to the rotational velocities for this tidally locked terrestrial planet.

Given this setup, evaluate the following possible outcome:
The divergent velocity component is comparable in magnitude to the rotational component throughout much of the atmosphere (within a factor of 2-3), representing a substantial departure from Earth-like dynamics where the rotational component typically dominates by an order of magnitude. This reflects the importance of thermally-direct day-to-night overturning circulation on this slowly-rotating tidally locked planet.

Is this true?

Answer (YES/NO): NO